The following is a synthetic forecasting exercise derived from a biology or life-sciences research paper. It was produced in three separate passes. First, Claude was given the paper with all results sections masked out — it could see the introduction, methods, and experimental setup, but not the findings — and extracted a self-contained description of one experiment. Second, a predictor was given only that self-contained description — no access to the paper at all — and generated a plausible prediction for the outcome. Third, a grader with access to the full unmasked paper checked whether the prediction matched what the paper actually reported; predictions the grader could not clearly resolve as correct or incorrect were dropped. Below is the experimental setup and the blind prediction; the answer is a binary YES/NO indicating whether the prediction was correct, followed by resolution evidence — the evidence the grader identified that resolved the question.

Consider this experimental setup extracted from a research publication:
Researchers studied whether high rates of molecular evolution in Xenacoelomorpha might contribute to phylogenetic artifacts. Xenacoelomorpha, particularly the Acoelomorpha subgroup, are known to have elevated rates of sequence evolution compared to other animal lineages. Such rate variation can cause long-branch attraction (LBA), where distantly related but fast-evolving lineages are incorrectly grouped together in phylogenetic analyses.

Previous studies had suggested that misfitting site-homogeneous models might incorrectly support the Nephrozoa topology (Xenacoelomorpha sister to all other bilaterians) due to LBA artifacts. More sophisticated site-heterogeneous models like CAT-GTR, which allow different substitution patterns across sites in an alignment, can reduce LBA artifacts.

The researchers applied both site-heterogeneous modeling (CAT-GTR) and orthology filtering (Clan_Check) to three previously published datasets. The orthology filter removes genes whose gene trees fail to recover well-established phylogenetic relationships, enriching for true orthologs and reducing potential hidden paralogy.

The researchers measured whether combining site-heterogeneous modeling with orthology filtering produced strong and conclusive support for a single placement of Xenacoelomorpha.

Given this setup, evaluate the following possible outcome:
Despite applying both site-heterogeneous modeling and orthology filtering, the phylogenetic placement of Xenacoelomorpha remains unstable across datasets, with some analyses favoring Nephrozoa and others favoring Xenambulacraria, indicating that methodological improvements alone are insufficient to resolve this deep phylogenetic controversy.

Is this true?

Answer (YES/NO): YES